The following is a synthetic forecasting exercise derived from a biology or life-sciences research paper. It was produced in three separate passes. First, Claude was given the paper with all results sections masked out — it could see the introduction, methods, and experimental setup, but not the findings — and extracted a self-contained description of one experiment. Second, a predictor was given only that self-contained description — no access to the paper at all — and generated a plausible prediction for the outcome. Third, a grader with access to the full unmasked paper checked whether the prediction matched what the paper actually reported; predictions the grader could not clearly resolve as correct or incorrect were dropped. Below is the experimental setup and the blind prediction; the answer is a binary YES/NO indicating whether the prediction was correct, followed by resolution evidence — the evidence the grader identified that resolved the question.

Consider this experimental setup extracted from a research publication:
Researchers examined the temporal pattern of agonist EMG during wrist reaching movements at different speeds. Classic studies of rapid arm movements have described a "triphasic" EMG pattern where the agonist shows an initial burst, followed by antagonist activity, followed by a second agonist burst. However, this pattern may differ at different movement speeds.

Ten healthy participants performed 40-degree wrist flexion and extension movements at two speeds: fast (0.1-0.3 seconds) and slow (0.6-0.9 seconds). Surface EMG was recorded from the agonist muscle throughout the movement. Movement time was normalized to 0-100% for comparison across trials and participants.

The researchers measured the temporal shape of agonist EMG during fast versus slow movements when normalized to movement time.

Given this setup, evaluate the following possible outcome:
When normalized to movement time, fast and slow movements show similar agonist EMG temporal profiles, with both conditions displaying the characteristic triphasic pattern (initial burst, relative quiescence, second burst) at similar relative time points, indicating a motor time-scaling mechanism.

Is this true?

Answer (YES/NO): NO